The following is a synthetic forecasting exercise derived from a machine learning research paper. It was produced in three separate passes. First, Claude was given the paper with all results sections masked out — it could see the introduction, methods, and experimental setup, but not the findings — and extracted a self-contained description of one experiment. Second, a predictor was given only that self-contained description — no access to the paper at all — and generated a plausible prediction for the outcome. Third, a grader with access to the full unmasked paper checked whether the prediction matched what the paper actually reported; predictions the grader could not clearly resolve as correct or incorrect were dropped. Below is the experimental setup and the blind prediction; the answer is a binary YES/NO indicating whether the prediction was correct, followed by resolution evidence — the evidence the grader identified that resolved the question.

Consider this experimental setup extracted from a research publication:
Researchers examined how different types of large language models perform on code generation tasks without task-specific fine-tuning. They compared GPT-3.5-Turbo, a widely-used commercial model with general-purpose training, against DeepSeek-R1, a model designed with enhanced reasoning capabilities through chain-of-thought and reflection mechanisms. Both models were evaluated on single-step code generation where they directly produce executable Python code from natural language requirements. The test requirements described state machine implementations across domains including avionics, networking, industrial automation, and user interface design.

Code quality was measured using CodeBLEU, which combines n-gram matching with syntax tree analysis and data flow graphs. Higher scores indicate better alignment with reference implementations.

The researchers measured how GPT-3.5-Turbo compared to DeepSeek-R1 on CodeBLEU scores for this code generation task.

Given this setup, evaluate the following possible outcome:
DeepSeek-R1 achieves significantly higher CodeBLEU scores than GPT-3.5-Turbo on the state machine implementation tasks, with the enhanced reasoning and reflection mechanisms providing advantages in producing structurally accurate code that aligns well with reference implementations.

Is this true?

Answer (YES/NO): YES